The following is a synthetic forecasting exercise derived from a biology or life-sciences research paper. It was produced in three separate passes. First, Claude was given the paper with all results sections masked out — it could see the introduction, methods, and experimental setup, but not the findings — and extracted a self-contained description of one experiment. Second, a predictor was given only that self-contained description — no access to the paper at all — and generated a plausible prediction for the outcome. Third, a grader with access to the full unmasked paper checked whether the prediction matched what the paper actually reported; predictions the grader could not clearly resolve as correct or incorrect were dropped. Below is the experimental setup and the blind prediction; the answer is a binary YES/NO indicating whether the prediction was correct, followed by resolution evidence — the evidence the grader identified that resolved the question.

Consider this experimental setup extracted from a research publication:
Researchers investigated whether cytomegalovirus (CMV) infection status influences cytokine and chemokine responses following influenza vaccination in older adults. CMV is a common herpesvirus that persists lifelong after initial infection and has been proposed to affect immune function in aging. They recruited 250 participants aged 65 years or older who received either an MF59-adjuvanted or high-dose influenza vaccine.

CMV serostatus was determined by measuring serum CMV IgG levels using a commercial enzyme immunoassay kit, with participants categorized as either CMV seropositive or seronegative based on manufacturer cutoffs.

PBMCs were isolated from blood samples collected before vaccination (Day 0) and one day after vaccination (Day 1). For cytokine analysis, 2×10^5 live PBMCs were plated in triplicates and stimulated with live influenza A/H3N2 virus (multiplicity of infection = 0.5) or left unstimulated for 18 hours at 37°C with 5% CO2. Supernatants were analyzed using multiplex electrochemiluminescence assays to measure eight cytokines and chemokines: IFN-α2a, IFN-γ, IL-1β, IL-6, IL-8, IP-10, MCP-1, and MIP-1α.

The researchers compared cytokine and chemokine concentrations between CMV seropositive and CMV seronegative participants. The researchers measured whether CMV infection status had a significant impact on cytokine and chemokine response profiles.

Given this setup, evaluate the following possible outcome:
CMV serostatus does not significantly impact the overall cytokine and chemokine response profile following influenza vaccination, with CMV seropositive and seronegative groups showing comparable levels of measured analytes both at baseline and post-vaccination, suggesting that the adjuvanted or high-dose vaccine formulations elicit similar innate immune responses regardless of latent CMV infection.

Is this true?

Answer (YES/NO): YES